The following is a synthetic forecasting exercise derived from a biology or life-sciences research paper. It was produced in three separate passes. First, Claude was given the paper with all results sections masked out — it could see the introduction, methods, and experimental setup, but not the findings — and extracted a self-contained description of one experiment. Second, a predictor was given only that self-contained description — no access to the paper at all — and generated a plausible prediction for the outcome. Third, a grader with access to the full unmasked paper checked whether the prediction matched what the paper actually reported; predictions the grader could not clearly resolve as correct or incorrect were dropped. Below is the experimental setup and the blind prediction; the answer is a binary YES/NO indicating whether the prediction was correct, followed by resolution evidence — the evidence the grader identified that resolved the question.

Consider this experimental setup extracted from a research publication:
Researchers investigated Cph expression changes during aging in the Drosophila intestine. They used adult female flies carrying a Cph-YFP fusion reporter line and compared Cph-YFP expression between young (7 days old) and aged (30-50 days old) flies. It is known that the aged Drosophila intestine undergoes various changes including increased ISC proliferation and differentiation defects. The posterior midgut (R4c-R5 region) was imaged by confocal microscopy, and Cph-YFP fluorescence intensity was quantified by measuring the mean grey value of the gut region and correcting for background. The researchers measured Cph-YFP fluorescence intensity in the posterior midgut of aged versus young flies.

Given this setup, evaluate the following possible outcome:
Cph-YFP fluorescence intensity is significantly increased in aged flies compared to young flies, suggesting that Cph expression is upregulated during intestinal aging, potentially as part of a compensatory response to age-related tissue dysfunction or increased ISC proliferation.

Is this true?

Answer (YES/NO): YES